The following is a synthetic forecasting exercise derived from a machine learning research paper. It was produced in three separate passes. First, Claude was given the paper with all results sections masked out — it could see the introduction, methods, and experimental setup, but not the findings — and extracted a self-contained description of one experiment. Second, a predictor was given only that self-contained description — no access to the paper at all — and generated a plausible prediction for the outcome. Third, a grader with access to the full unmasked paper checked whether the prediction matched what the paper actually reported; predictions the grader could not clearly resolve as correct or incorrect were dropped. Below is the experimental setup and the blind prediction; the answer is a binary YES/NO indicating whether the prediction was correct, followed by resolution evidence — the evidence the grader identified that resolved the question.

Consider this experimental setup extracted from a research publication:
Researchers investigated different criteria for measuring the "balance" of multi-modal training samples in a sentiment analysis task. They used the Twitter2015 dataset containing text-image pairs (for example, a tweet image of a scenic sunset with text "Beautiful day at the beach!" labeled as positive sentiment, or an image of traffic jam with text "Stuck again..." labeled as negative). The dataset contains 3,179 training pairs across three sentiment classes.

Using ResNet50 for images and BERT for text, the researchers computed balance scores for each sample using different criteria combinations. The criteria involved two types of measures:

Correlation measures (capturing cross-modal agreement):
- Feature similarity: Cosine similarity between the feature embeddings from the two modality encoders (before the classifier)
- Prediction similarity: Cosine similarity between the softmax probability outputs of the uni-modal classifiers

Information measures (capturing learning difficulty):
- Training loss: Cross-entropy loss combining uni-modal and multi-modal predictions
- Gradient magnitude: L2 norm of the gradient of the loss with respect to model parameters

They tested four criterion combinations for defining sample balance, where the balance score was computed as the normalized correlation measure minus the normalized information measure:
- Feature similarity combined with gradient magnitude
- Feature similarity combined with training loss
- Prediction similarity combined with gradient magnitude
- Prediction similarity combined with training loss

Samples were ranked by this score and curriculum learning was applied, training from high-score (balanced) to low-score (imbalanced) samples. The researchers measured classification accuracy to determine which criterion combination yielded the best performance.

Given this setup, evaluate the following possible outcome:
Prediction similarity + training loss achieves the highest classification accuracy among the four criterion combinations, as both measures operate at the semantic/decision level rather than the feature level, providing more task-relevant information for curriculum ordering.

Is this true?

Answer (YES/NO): YES